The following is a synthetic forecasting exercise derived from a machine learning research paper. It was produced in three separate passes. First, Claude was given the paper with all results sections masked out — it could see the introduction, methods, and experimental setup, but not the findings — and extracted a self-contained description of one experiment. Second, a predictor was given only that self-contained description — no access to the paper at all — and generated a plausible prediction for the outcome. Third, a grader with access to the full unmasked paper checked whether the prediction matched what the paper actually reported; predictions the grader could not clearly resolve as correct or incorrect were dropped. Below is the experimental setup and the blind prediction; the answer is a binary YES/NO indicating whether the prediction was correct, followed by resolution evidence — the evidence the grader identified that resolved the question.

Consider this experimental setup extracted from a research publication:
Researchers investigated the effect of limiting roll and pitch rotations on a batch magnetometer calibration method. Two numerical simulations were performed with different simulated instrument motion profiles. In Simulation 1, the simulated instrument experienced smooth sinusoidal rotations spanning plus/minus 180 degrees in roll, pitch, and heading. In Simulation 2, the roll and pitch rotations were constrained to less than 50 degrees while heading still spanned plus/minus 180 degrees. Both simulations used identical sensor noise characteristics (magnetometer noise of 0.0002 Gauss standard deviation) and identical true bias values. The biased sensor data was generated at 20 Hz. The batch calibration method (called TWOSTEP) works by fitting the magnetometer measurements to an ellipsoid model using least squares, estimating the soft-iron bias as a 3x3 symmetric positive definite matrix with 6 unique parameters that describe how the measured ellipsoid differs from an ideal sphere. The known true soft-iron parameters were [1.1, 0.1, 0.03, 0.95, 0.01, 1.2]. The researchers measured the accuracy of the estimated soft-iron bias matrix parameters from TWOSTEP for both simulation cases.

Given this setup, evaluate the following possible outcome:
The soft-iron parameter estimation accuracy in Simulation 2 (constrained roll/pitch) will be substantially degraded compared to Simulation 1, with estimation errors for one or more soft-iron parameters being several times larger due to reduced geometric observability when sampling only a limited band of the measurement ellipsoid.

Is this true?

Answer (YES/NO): YES